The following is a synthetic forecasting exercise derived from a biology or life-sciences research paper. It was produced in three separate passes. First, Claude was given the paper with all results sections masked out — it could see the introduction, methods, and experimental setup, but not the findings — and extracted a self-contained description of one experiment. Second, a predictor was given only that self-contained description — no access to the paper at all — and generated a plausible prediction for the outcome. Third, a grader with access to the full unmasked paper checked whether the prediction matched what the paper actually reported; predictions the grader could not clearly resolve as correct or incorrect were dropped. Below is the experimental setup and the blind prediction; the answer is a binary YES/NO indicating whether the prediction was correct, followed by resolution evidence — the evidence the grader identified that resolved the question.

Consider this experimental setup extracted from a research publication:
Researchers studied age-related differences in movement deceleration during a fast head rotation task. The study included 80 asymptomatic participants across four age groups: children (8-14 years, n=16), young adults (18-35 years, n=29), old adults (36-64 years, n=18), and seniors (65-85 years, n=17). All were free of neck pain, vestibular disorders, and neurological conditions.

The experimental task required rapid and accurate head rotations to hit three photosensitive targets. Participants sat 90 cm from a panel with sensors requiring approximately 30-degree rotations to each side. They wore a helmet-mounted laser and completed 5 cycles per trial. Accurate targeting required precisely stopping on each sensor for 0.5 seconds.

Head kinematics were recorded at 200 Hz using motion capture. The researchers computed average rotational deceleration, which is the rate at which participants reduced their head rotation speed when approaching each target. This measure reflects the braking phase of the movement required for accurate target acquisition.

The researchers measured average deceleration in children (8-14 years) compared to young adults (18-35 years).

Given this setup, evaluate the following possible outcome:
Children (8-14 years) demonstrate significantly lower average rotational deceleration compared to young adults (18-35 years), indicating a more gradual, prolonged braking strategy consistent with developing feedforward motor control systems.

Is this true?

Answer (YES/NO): YES